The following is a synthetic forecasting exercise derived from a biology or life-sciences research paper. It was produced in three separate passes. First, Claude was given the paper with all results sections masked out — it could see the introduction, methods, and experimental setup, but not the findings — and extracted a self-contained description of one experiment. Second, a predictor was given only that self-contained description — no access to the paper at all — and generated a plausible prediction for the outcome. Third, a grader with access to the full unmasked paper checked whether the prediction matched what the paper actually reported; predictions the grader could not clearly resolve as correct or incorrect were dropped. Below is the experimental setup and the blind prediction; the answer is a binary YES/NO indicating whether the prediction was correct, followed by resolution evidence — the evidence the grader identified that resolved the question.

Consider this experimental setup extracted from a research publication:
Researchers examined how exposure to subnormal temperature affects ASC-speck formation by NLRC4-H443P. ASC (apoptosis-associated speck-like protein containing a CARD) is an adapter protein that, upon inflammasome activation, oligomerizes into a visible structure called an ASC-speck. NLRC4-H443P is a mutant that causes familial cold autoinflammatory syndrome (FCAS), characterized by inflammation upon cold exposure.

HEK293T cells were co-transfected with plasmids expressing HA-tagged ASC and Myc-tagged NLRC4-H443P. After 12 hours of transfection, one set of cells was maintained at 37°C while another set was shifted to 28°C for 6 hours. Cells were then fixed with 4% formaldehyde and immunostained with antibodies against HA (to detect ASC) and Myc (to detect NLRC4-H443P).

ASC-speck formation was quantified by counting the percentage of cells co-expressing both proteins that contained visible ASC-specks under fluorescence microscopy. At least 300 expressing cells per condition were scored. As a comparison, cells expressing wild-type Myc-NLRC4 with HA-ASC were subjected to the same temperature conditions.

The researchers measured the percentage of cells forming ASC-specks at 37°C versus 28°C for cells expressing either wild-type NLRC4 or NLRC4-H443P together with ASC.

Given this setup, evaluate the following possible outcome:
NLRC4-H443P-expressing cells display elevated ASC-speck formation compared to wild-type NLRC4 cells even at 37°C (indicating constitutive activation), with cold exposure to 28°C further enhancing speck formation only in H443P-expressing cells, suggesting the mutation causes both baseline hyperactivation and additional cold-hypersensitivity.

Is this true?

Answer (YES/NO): YES